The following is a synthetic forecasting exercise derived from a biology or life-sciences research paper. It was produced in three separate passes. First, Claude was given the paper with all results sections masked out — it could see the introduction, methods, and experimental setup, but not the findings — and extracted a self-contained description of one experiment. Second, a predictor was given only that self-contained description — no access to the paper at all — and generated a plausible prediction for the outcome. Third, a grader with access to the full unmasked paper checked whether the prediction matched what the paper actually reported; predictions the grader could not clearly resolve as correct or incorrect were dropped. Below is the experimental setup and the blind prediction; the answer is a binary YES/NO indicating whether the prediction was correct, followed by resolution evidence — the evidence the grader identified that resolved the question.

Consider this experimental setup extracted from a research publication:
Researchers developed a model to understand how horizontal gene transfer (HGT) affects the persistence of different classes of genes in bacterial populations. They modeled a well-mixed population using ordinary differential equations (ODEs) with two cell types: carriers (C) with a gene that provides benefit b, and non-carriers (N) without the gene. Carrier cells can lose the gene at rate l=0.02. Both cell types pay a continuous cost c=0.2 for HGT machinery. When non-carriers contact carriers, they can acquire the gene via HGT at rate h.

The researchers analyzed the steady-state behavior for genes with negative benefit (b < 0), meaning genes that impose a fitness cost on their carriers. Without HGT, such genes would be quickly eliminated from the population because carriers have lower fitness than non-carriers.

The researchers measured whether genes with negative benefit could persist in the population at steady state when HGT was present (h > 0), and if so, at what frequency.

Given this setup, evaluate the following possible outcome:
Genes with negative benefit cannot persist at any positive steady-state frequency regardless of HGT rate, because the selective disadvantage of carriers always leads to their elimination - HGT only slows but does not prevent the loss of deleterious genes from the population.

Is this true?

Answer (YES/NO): NO